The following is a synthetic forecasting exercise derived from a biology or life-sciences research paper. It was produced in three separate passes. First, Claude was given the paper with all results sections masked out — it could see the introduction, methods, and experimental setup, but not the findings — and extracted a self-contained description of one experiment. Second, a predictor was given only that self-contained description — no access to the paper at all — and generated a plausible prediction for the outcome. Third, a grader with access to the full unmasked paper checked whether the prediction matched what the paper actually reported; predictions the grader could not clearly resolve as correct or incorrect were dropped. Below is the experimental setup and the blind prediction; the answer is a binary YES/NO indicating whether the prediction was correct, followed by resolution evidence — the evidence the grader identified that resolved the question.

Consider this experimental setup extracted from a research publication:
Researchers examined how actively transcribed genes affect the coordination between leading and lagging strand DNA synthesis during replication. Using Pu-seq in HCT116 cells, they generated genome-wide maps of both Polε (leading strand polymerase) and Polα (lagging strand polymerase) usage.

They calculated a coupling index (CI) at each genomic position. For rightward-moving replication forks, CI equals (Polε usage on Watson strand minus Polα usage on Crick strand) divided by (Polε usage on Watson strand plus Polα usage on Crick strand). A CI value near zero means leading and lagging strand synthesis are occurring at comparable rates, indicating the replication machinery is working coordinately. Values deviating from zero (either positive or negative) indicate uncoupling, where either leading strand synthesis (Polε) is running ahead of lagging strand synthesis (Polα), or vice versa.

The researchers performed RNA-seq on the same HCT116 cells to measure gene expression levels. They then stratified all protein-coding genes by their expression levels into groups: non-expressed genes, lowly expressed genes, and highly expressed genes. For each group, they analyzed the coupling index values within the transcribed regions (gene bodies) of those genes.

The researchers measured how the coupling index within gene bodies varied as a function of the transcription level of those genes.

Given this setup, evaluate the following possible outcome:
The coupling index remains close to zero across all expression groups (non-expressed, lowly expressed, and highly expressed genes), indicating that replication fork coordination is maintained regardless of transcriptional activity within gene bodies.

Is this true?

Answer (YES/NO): NO